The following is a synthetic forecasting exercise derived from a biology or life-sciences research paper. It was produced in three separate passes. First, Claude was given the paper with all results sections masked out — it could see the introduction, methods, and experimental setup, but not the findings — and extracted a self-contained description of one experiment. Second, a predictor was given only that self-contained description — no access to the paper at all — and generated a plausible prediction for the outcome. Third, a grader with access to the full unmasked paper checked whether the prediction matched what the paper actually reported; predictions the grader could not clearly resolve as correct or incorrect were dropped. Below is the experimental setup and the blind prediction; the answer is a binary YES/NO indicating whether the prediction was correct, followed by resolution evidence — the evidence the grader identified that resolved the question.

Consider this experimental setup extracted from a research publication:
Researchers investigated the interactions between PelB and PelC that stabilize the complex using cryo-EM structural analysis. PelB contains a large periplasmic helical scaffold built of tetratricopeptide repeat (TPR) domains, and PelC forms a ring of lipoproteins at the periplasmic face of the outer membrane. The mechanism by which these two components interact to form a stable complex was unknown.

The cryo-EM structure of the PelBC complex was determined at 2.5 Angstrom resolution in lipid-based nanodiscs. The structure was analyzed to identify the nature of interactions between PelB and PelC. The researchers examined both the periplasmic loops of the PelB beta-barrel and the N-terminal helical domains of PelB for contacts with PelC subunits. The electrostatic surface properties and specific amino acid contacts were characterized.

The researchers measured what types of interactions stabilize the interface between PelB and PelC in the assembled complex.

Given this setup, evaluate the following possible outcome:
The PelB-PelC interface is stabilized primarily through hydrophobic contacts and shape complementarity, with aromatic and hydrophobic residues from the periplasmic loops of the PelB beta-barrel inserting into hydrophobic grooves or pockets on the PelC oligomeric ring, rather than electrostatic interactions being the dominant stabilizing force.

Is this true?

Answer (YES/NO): NO